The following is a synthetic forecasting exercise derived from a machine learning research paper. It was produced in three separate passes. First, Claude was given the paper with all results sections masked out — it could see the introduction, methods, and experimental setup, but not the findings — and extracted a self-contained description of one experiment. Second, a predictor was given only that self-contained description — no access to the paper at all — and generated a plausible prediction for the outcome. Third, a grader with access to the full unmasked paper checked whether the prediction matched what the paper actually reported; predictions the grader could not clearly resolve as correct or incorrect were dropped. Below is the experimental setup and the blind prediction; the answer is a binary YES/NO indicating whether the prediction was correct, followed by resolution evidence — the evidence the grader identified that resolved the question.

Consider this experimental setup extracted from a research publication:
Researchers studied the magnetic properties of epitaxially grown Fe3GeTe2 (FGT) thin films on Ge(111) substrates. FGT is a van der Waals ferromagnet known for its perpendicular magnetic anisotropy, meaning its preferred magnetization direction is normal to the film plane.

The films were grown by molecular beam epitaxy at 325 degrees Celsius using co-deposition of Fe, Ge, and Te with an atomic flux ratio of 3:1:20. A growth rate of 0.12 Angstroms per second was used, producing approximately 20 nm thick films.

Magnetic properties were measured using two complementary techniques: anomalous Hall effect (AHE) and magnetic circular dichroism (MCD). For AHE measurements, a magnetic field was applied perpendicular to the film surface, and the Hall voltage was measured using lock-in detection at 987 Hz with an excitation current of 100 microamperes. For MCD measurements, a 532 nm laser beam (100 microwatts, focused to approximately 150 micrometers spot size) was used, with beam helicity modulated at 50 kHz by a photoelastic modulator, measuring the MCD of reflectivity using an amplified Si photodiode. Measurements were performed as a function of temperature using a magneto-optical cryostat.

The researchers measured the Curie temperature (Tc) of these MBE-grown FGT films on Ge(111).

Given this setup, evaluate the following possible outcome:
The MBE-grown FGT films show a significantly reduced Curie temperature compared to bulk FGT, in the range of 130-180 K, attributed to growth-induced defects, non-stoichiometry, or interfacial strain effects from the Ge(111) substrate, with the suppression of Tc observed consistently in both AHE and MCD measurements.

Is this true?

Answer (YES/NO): NO